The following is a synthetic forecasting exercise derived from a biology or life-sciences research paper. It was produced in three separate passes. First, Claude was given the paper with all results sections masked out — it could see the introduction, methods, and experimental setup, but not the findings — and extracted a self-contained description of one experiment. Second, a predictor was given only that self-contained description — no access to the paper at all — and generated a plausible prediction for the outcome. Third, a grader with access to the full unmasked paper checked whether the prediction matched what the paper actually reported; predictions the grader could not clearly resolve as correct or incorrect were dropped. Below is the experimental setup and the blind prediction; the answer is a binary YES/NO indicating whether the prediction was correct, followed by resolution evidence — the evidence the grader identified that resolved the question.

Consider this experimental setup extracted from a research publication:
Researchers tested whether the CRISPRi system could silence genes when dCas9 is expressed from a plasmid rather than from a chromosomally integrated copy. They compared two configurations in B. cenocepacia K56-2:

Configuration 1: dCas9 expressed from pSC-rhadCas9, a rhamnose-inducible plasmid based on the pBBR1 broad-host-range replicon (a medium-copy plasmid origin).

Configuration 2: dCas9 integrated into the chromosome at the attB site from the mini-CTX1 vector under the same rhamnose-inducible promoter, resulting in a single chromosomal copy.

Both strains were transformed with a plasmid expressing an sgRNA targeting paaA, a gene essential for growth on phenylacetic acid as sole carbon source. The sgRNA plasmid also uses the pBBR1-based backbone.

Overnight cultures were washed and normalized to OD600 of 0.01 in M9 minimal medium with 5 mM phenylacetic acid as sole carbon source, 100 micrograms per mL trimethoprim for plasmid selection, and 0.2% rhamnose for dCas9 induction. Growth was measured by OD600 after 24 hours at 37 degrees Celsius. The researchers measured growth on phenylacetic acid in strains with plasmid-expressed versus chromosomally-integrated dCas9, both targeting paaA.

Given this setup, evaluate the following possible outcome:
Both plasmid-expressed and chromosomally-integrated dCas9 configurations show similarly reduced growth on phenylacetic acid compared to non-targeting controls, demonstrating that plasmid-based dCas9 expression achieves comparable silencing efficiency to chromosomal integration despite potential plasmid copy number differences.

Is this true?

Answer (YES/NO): NO